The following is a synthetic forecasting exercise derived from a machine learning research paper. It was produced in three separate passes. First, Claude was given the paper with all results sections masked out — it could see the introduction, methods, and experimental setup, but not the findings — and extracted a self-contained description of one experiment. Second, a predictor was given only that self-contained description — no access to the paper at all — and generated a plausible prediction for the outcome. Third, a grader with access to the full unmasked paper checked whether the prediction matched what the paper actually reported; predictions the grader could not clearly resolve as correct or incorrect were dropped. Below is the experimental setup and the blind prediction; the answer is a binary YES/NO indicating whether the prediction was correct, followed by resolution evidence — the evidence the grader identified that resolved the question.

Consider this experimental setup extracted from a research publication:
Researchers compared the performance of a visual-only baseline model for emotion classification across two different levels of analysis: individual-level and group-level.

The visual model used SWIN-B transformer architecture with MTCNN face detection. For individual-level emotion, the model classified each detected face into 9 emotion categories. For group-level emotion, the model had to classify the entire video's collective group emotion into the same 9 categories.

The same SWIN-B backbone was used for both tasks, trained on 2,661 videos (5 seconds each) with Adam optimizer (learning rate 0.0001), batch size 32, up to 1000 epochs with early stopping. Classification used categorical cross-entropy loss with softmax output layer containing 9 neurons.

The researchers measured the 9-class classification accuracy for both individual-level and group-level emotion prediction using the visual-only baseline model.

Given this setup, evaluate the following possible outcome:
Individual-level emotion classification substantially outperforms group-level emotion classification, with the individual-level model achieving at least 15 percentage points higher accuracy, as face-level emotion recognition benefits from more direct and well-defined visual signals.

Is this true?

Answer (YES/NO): YES